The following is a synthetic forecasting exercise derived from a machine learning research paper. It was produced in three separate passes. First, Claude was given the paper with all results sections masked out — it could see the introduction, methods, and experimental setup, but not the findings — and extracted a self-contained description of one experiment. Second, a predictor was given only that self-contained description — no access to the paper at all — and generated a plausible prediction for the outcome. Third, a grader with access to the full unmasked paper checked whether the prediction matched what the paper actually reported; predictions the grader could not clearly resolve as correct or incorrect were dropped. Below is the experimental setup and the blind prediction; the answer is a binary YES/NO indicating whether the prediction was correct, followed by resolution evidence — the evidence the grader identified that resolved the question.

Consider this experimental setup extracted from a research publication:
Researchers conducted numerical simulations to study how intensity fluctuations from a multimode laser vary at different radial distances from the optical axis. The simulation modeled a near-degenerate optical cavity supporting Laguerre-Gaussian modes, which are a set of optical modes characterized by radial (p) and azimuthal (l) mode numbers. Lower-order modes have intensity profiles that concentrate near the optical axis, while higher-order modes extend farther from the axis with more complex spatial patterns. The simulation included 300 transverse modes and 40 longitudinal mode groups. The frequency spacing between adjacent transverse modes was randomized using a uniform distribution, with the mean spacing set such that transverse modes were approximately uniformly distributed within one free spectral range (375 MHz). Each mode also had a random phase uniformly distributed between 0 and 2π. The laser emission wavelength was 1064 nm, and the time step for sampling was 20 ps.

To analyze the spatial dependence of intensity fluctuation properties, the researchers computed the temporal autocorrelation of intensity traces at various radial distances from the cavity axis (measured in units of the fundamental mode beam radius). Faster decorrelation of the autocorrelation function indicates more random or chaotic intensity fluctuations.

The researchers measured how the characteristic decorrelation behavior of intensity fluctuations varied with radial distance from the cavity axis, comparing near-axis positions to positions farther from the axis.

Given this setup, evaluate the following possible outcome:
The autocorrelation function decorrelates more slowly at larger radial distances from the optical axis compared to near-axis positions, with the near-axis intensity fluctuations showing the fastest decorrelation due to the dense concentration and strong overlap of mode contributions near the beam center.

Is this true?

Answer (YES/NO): NO